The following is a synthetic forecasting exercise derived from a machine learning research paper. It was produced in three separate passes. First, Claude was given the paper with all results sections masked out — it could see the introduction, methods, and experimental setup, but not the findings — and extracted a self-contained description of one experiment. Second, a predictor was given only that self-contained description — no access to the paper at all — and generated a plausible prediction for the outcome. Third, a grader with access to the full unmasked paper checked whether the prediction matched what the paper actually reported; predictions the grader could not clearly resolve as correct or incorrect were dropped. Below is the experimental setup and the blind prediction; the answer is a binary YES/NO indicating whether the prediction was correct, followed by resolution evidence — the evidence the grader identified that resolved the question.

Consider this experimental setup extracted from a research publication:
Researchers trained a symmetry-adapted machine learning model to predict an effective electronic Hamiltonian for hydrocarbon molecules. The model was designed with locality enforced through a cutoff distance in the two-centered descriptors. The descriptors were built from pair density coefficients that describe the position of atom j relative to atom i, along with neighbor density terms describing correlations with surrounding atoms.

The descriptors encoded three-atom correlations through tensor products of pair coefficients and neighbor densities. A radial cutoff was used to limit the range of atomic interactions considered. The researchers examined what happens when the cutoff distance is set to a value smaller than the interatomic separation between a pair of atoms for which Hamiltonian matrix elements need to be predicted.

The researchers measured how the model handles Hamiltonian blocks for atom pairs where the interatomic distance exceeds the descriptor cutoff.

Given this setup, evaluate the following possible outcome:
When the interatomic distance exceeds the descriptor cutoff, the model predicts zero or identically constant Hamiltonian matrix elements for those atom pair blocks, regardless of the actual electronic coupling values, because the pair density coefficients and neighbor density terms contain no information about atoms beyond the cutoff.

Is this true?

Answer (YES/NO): YES